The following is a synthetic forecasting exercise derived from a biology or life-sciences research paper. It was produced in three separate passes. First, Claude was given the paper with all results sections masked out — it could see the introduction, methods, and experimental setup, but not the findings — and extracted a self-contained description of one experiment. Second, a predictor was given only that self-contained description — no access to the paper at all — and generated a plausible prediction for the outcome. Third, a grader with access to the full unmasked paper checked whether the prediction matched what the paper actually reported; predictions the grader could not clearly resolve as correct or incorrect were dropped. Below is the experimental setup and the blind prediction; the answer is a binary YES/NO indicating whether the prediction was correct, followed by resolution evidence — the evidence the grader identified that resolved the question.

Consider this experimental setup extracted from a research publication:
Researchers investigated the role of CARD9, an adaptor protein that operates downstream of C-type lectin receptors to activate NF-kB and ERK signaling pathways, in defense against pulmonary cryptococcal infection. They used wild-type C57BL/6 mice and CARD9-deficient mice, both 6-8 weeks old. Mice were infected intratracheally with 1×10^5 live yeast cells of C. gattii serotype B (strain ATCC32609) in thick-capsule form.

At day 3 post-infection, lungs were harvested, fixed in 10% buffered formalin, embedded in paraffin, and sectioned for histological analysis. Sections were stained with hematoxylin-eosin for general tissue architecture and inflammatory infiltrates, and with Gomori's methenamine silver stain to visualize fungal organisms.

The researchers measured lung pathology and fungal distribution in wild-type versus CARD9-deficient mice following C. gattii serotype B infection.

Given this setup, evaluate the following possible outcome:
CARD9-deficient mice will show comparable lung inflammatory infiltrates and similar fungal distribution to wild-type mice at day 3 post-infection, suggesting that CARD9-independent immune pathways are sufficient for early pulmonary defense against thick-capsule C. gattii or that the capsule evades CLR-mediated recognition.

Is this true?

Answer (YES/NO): NO